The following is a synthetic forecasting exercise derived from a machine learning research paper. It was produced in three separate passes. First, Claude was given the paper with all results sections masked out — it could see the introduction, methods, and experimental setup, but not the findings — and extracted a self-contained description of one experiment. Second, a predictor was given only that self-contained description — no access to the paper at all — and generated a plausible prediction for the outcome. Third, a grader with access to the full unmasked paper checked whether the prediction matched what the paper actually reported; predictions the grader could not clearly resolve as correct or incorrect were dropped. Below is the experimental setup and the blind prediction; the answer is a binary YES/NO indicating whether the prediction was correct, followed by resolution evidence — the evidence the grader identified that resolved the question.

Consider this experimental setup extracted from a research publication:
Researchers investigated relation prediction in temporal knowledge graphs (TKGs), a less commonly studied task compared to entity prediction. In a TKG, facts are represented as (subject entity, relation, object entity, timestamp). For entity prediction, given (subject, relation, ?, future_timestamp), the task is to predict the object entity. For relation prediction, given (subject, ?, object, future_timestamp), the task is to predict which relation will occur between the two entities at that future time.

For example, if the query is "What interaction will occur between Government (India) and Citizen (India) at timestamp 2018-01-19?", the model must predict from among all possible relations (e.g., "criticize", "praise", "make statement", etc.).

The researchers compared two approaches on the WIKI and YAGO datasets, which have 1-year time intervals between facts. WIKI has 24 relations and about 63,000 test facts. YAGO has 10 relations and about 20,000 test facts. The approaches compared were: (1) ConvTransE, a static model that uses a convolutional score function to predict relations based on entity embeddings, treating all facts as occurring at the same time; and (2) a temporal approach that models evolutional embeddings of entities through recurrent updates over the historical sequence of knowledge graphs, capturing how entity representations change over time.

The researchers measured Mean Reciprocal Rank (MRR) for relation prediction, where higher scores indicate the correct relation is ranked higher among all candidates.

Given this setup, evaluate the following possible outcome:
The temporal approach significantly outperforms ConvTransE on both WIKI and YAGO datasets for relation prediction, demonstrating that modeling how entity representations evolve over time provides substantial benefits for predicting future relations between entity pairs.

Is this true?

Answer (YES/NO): YES